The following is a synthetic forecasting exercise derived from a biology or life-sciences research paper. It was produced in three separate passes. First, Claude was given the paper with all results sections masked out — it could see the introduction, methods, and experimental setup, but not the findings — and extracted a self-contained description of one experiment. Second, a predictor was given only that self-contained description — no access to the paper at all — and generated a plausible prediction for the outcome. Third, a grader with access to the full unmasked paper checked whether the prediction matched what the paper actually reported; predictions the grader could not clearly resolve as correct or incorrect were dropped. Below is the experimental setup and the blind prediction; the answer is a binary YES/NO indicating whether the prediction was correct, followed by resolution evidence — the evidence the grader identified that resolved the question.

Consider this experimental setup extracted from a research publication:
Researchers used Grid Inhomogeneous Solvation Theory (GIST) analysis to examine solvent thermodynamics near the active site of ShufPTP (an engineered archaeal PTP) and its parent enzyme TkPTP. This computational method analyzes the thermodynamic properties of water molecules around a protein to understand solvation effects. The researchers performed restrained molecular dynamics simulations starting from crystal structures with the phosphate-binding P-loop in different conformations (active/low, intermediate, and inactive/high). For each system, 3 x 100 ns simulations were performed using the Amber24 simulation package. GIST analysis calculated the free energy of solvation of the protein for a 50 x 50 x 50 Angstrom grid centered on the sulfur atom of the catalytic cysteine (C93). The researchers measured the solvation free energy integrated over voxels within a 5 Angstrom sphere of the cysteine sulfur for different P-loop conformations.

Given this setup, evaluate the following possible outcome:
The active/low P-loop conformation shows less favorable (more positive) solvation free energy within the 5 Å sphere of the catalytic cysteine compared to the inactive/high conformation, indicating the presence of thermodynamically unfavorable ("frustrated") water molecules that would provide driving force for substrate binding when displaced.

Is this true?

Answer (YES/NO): NO